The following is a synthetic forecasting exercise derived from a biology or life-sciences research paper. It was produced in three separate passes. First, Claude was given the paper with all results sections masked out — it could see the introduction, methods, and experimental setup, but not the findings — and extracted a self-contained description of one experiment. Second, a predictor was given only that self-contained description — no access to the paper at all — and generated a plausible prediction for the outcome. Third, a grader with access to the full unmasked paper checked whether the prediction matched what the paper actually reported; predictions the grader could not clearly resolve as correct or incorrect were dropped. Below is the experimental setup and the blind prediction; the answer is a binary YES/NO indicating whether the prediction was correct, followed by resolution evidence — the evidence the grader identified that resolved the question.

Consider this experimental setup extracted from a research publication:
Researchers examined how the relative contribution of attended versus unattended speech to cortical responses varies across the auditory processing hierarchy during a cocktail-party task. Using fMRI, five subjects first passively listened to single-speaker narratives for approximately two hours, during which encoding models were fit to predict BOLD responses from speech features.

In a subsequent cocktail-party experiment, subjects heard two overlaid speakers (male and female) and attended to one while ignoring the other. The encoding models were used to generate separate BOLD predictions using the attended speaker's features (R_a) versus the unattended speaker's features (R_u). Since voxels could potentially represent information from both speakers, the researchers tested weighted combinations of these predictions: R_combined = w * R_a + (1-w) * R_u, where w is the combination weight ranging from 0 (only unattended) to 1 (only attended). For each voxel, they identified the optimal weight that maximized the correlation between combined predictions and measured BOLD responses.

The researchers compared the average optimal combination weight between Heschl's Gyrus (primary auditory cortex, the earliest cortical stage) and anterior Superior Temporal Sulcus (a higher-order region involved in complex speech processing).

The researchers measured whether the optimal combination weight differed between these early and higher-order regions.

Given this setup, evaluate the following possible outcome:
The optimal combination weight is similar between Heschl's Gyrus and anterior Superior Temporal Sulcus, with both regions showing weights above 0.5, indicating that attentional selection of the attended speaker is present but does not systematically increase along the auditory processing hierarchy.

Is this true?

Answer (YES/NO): NO